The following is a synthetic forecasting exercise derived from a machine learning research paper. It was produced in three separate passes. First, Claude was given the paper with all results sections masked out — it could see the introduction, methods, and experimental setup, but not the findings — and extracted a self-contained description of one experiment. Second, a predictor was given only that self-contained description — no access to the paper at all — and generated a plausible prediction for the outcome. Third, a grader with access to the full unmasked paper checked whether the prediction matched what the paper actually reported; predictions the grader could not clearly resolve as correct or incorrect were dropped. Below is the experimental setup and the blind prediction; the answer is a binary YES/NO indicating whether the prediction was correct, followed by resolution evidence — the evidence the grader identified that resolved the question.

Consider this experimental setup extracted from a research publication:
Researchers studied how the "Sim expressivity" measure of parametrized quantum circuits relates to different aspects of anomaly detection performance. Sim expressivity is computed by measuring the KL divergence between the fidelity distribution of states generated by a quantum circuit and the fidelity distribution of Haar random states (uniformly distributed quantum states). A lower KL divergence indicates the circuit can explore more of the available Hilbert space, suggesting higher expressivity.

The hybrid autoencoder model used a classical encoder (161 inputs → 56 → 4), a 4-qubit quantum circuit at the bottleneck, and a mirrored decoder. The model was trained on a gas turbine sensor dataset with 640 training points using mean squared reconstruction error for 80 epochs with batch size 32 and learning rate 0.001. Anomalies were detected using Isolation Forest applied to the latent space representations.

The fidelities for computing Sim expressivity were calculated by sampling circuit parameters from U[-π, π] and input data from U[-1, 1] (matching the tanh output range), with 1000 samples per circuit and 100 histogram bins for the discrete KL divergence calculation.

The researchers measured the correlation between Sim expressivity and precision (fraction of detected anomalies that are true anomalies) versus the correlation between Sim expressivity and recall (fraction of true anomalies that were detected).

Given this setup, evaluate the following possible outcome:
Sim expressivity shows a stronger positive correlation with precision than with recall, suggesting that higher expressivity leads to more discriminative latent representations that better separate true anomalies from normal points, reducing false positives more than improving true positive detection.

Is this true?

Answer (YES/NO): YES